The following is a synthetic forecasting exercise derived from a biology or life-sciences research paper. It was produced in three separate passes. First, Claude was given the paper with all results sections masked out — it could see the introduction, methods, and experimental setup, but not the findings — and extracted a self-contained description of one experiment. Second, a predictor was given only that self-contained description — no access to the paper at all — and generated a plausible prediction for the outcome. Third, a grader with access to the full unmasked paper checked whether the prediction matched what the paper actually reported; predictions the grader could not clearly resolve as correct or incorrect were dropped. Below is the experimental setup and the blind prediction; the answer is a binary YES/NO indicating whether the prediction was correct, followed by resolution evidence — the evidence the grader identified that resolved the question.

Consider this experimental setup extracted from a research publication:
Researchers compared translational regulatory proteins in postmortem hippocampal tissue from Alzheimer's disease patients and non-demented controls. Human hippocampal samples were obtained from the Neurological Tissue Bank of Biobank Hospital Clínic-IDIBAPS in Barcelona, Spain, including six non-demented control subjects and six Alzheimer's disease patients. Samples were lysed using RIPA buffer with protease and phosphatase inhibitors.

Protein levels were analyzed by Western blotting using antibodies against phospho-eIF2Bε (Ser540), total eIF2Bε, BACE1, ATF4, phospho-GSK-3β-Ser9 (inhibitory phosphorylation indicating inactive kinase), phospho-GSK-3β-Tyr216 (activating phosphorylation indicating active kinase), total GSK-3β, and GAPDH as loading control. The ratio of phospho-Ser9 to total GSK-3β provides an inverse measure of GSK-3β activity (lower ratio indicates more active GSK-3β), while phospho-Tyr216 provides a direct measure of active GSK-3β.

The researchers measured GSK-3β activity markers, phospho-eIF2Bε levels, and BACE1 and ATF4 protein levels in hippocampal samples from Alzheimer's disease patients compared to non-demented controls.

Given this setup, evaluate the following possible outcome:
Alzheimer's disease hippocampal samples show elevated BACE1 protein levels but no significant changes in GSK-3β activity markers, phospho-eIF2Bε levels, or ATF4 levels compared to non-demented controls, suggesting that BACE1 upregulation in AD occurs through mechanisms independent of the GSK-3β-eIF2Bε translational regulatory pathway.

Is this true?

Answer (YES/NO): NO